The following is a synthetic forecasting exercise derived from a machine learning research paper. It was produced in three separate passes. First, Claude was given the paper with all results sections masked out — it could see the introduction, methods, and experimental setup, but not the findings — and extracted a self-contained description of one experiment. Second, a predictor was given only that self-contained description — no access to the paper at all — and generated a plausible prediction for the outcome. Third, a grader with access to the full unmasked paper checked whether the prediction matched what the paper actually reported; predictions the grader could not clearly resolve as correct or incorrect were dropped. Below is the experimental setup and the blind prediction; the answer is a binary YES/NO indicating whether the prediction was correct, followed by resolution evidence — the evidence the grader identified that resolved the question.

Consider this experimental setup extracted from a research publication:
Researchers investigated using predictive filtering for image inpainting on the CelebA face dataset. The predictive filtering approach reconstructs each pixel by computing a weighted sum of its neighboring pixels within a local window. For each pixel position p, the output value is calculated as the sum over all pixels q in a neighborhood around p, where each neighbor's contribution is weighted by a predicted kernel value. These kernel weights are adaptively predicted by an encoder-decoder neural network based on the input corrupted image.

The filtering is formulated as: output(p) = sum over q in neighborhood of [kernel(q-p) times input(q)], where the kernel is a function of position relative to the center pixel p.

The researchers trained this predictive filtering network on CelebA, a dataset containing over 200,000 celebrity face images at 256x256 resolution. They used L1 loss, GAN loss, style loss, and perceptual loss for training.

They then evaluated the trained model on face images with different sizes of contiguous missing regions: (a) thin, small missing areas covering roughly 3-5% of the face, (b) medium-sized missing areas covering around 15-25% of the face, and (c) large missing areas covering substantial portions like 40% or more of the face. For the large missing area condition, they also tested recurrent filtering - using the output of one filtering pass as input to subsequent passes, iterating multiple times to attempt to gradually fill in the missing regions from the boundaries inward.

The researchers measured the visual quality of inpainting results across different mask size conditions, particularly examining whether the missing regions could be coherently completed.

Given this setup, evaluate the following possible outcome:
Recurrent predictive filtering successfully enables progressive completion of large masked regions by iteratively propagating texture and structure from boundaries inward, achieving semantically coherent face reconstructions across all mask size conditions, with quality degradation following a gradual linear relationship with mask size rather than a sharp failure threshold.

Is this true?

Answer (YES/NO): NO